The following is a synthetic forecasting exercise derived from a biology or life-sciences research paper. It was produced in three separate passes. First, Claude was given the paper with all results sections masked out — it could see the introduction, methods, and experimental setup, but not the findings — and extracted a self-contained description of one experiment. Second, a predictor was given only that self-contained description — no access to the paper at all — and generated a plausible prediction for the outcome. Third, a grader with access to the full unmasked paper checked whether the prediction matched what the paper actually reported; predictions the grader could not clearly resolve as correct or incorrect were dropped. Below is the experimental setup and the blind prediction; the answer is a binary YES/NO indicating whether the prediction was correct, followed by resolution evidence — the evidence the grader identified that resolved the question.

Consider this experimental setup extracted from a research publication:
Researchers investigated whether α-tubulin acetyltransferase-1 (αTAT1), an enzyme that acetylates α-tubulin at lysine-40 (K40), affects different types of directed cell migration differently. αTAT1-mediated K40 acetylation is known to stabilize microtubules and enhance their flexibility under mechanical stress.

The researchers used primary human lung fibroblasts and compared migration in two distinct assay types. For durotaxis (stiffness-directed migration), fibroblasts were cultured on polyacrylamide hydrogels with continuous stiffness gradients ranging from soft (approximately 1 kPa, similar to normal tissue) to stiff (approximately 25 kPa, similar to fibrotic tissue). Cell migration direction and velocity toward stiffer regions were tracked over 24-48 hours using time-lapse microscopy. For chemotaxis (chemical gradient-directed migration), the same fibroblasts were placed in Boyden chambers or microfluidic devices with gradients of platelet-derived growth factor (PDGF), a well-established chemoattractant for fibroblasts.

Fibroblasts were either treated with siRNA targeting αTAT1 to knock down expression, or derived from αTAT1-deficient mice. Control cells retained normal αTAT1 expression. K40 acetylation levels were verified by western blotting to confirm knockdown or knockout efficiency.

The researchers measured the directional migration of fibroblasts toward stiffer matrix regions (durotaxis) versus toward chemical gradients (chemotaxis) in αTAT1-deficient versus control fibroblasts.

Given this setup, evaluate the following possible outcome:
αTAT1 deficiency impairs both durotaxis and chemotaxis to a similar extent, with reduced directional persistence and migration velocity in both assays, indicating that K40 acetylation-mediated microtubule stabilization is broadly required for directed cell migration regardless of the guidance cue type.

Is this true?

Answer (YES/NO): NO